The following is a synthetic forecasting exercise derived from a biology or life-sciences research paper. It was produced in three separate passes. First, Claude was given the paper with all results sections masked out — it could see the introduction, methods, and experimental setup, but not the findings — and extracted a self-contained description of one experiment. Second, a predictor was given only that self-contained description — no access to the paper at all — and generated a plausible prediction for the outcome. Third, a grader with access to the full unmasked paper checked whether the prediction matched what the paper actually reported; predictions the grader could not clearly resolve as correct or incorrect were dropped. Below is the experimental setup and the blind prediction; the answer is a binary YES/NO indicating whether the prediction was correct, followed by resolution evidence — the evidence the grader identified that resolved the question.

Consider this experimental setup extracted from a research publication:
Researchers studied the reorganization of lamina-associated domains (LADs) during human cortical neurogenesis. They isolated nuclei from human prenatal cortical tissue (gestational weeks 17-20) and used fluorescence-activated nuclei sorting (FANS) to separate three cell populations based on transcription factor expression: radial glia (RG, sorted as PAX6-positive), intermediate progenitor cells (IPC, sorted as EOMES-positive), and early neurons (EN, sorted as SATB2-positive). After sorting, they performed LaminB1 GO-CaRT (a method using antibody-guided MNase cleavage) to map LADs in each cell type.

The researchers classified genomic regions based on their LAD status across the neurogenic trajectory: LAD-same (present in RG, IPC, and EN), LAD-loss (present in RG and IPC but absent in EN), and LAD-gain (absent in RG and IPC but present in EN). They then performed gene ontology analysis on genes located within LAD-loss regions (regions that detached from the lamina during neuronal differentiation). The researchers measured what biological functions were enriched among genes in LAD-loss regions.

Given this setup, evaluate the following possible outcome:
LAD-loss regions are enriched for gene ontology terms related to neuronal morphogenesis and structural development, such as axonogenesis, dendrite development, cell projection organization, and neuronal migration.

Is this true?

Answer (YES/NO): YES